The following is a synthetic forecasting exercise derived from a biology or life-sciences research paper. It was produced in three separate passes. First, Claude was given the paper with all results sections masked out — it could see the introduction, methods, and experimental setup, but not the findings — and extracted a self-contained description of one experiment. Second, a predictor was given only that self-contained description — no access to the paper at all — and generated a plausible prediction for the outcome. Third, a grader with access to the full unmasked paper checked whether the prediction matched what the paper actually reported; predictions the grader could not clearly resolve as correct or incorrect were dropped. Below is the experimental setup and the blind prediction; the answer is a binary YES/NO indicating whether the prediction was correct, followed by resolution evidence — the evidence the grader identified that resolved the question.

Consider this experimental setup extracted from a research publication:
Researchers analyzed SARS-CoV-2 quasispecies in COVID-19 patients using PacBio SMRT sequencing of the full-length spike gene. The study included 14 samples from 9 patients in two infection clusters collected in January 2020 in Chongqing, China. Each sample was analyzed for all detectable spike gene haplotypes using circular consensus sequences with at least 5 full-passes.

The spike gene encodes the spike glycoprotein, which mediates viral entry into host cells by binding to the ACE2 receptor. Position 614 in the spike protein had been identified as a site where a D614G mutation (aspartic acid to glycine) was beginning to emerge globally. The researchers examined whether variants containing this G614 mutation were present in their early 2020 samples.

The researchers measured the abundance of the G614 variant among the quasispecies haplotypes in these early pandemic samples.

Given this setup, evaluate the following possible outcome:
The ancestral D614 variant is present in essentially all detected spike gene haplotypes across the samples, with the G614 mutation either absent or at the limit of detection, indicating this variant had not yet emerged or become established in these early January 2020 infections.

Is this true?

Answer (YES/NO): NO